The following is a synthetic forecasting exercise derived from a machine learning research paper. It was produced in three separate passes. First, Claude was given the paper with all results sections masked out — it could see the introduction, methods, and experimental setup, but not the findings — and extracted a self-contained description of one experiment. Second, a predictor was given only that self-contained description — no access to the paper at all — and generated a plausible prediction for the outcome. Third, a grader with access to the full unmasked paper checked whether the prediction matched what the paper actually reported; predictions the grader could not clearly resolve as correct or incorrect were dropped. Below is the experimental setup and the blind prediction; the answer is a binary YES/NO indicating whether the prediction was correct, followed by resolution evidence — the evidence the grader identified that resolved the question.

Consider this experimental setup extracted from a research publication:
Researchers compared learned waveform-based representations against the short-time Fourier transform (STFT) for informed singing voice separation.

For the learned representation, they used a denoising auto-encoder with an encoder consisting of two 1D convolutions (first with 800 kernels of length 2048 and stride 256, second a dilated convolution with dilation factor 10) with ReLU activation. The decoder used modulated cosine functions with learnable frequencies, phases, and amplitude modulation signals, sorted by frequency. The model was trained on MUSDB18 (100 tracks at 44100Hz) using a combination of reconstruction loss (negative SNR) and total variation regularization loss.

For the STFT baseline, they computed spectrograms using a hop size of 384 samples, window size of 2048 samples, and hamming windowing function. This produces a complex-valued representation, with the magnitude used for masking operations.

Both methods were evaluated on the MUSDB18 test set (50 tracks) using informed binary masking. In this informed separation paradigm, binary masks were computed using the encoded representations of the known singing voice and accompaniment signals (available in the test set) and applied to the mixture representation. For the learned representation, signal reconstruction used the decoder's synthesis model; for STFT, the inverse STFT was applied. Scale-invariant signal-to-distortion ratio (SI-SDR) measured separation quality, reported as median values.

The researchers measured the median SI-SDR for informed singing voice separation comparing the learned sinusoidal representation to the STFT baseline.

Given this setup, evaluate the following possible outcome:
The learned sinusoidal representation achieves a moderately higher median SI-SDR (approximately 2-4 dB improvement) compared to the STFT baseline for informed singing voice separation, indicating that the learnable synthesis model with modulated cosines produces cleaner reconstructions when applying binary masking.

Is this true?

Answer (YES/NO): NO